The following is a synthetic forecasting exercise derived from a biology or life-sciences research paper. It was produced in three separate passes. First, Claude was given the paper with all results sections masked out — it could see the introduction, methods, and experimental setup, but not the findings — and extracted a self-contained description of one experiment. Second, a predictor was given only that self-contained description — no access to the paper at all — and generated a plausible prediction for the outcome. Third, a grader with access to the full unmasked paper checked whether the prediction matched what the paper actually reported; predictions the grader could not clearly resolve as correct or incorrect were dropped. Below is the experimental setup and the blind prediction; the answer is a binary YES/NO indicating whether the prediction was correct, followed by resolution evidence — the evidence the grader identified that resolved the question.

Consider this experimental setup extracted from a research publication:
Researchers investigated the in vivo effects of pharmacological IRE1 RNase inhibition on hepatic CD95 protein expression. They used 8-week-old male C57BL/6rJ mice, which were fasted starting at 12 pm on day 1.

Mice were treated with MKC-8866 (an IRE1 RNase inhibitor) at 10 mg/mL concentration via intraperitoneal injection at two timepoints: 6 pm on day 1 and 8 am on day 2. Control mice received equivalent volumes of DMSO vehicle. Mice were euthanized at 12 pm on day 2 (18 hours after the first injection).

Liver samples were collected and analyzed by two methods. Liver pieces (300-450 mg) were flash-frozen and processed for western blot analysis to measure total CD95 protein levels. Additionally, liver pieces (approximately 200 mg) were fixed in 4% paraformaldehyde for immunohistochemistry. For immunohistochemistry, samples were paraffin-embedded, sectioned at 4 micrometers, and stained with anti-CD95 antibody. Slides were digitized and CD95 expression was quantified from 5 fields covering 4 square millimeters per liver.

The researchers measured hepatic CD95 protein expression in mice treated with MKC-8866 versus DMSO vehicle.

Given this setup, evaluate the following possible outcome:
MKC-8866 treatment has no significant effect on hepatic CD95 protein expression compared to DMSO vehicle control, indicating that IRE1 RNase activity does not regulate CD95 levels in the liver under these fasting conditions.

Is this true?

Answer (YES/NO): NO